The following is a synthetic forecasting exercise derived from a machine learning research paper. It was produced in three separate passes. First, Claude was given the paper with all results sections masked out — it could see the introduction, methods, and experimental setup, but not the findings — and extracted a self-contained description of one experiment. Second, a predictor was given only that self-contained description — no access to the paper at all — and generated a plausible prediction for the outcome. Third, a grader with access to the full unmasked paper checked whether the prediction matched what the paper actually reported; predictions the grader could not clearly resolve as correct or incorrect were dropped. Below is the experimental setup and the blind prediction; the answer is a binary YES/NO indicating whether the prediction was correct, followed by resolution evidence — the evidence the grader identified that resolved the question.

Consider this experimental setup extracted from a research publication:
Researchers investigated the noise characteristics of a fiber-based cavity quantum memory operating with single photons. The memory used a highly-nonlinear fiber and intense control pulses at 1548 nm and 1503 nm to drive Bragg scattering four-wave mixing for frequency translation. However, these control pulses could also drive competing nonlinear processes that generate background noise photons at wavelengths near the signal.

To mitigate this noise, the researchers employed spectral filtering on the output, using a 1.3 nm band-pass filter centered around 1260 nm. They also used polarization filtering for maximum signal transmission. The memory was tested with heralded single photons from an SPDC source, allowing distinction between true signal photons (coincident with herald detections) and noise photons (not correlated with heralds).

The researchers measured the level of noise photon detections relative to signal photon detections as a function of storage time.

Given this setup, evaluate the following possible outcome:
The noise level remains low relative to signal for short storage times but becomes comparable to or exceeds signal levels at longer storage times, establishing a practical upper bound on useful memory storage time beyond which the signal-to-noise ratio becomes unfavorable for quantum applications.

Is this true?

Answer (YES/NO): NO